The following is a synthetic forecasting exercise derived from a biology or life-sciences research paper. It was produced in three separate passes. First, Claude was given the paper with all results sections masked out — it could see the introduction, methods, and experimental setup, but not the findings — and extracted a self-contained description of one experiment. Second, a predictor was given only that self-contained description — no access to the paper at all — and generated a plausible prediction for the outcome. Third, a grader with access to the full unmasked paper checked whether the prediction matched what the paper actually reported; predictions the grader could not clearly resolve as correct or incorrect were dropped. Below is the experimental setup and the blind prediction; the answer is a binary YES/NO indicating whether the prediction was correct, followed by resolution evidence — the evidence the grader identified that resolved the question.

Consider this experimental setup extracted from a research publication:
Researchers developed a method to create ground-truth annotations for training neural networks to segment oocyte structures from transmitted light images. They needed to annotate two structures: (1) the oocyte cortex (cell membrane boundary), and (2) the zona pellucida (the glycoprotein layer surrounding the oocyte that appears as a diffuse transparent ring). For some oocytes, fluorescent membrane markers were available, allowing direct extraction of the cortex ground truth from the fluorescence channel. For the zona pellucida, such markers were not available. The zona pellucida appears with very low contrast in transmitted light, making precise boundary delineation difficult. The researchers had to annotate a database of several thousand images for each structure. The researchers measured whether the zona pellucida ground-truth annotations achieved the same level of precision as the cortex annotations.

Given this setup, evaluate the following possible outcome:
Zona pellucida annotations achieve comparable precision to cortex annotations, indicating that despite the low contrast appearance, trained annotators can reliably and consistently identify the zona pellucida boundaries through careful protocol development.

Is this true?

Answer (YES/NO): NO